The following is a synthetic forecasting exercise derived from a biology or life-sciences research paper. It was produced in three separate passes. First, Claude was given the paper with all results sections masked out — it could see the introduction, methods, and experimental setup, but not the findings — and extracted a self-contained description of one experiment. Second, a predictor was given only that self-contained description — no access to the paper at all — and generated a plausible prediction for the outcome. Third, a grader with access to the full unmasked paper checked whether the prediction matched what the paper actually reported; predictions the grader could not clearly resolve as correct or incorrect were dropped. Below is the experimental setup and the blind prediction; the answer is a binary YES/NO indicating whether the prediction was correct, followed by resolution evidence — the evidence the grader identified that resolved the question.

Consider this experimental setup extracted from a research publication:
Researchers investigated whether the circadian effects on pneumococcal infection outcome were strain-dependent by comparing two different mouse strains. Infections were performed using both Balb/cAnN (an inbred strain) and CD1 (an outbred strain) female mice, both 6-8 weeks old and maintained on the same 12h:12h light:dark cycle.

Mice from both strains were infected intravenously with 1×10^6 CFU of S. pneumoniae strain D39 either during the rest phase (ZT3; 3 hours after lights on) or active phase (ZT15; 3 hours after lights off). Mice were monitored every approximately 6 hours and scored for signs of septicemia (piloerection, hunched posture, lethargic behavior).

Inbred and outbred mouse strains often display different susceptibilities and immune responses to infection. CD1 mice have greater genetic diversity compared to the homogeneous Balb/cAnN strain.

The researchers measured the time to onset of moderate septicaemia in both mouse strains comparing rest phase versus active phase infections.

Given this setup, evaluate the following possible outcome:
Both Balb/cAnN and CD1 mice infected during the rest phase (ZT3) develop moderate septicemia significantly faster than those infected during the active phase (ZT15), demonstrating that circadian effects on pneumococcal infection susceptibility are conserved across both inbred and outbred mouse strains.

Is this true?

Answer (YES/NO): NO